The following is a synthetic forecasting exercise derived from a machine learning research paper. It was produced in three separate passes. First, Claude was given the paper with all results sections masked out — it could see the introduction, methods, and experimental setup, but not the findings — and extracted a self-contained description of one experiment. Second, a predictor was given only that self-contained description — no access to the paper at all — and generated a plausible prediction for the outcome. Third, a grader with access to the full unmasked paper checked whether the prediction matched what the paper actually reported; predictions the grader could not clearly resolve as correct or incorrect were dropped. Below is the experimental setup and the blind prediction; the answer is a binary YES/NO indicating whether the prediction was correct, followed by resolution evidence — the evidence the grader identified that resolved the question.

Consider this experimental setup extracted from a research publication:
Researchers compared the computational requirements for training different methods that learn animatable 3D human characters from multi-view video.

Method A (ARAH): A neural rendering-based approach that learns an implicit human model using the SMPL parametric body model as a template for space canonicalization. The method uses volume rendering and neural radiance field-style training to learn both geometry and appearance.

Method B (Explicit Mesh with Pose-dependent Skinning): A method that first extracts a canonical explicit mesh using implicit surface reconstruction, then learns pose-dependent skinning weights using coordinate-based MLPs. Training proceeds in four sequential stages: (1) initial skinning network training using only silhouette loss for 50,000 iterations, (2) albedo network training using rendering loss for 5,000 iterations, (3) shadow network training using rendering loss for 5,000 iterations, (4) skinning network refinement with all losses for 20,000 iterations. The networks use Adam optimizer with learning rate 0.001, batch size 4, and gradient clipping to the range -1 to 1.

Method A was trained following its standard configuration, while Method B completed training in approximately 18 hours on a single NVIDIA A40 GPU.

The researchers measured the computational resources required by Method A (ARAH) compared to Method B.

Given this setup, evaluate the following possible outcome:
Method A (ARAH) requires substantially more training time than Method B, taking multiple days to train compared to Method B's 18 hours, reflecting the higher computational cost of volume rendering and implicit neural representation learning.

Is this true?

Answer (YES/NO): NO